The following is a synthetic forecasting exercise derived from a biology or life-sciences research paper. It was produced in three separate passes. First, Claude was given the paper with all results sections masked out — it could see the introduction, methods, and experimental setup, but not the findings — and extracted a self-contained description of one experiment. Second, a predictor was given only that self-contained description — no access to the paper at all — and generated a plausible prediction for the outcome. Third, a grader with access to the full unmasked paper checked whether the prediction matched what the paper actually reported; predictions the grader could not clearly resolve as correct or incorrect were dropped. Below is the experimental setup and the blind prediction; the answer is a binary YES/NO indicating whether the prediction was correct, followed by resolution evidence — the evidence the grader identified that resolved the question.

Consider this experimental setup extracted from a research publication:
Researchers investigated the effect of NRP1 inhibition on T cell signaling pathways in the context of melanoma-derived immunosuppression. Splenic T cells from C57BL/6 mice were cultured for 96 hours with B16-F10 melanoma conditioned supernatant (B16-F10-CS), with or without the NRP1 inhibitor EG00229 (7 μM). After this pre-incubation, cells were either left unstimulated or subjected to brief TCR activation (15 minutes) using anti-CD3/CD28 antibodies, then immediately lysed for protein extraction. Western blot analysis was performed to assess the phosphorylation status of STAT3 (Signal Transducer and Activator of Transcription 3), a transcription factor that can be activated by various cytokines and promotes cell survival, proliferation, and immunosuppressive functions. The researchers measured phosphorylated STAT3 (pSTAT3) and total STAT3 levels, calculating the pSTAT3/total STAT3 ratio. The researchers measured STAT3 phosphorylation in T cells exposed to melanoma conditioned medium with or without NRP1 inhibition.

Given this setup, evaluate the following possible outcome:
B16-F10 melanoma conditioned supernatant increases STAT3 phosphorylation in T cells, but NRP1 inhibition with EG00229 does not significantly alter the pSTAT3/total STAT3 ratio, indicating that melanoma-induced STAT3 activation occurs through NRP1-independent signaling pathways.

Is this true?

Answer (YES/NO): NO